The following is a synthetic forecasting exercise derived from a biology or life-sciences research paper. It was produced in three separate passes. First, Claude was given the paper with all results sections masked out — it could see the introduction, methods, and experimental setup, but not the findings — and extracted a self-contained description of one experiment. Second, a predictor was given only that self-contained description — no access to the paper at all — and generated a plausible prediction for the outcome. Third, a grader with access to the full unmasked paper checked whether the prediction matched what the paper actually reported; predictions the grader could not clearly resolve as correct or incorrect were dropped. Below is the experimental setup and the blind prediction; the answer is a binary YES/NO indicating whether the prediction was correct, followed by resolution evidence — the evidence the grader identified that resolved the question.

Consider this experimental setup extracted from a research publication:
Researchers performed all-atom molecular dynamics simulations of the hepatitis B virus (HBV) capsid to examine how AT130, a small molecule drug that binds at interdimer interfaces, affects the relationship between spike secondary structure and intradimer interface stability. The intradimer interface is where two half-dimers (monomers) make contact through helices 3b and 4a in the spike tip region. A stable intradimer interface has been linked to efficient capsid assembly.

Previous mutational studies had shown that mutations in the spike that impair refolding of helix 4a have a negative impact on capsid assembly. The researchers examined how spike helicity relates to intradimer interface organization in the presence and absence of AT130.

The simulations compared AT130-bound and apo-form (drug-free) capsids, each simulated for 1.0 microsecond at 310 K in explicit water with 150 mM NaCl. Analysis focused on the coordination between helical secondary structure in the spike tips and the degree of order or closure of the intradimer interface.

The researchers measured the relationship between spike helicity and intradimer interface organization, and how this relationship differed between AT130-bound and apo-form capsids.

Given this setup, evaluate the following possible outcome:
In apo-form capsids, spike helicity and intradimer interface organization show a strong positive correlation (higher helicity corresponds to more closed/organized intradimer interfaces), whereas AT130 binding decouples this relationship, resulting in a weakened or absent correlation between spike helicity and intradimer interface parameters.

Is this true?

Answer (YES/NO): NO